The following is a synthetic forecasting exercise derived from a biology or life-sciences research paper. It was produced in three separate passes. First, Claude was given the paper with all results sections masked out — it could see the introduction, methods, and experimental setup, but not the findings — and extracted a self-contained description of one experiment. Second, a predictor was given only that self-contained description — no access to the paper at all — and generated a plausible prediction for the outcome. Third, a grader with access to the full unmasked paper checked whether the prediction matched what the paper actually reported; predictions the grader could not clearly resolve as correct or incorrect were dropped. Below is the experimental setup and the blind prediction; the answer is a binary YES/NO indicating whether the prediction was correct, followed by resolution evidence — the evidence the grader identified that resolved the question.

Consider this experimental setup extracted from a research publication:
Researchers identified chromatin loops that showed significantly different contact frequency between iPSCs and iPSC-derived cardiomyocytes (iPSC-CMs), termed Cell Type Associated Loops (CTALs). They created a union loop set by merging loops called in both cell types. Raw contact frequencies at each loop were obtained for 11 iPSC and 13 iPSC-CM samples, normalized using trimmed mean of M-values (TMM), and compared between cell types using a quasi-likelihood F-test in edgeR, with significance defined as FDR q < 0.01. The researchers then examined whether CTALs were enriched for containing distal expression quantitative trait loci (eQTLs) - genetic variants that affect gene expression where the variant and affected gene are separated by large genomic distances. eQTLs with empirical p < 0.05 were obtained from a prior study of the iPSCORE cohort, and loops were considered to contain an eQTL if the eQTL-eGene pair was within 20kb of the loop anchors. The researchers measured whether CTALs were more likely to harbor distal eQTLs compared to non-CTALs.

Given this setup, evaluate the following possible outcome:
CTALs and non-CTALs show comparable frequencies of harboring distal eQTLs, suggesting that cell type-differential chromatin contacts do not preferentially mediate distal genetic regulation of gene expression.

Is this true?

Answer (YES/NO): NO